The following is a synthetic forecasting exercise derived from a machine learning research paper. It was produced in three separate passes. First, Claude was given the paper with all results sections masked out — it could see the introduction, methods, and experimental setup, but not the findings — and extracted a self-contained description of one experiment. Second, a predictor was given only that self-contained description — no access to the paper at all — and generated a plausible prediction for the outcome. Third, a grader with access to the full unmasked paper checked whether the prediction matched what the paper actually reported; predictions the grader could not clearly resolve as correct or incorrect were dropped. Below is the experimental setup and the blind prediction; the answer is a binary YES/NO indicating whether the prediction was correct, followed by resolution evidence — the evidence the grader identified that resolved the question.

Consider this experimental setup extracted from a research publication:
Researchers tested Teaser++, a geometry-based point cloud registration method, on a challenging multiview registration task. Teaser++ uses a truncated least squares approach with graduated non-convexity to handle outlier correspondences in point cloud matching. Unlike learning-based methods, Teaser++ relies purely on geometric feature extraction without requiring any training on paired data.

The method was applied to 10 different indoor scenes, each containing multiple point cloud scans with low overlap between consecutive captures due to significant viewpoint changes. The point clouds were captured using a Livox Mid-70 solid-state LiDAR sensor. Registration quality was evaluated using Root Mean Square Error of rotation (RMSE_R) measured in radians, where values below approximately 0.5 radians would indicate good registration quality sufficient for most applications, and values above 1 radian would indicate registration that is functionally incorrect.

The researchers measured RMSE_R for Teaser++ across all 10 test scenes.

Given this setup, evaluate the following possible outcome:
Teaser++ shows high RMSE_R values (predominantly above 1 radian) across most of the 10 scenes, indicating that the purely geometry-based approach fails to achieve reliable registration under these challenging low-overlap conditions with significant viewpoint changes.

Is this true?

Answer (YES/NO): YES